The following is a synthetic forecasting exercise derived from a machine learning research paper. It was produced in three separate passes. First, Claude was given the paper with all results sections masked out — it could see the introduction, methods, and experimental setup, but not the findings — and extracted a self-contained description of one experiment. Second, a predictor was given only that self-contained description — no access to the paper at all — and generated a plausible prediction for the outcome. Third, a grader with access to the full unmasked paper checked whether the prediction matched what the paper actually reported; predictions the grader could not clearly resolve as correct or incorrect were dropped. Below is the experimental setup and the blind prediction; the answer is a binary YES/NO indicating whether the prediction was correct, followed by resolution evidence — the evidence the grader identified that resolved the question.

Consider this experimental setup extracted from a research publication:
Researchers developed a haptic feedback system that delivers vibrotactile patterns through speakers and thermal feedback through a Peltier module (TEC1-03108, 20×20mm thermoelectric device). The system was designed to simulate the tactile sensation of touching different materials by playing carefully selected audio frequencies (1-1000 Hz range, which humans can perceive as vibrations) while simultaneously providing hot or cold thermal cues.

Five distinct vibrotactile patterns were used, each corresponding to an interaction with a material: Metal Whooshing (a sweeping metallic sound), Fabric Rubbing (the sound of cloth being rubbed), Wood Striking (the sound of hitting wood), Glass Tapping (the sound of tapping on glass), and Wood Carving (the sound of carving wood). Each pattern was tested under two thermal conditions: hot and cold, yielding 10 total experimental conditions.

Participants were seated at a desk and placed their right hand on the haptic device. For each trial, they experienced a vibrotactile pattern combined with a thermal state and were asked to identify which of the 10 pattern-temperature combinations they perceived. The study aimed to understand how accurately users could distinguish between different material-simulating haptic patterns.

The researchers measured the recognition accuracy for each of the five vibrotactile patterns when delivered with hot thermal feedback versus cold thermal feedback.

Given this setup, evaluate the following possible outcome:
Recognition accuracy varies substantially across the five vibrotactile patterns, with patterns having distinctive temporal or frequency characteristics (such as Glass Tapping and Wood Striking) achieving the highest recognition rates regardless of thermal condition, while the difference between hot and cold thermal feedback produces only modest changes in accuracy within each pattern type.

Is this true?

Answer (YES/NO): NO